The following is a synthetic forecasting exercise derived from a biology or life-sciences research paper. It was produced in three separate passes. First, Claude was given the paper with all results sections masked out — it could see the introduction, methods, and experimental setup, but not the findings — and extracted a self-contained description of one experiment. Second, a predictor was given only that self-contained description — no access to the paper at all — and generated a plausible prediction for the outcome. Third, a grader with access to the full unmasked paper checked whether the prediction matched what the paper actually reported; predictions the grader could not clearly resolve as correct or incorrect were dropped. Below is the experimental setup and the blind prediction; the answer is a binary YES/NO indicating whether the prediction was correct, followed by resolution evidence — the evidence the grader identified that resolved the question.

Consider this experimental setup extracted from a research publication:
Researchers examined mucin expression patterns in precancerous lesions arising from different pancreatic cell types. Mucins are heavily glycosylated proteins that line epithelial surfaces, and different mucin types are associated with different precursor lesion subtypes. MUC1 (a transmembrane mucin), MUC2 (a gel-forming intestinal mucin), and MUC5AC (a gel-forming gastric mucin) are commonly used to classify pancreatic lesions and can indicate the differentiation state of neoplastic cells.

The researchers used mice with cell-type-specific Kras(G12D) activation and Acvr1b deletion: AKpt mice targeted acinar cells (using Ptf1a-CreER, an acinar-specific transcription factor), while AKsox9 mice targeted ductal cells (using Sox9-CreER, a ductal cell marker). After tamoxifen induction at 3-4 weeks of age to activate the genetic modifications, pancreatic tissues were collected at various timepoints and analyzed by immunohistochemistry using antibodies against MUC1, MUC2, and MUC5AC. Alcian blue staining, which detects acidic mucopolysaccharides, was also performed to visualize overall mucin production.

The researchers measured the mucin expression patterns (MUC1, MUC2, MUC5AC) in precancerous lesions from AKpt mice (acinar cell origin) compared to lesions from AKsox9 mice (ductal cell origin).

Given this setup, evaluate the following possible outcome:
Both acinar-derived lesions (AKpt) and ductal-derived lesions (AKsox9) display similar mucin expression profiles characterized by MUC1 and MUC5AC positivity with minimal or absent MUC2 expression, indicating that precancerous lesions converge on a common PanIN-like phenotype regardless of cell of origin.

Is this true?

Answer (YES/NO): YES